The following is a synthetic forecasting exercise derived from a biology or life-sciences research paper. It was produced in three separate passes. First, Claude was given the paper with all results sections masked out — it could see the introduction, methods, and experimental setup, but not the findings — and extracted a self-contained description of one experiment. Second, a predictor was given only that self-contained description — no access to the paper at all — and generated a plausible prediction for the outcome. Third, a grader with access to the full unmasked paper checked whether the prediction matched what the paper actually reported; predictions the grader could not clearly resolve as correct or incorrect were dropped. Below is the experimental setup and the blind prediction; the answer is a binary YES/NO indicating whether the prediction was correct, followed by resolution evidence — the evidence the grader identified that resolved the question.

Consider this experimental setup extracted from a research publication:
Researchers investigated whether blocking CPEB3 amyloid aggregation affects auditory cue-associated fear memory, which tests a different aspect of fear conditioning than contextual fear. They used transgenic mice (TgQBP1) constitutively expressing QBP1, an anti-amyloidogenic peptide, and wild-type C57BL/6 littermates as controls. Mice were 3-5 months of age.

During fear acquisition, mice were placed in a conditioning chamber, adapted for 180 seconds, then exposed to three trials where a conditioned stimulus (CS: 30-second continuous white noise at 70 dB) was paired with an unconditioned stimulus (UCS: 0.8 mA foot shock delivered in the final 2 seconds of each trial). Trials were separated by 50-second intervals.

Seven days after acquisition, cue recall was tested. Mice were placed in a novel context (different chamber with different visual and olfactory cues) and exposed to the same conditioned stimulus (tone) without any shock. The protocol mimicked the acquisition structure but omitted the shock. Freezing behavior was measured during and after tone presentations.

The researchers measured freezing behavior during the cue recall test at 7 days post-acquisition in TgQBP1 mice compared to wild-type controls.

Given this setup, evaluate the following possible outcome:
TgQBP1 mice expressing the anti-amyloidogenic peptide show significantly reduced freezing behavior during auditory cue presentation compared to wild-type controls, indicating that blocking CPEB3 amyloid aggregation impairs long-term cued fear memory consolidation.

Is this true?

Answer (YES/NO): NO